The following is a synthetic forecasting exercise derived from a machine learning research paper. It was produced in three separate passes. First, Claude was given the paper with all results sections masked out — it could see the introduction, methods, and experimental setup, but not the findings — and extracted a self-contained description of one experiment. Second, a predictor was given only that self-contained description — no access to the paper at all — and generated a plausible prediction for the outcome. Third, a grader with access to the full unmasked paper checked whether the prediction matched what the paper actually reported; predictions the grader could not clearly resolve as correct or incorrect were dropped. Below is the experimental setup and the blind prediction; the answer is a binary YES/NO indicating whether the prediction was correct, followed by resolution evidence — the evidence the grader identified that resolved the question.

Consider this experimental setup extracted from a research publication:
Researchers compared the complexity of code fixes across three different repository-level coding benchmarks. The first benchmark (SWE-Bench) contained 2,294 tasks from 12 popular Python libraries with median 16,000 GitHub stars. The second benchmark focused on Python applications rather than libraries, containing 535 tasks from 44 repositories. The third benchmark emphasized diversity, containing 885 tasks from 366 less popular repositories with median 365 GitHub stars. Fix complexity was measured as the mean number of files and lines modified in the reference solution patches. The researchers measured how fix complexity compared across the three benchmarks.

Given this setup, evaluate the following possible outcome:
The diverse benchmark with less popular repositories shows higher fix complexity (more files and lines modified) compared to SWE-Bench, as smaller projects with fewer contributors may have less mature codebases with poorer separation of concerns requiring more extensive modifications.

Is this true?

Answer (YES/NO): YES